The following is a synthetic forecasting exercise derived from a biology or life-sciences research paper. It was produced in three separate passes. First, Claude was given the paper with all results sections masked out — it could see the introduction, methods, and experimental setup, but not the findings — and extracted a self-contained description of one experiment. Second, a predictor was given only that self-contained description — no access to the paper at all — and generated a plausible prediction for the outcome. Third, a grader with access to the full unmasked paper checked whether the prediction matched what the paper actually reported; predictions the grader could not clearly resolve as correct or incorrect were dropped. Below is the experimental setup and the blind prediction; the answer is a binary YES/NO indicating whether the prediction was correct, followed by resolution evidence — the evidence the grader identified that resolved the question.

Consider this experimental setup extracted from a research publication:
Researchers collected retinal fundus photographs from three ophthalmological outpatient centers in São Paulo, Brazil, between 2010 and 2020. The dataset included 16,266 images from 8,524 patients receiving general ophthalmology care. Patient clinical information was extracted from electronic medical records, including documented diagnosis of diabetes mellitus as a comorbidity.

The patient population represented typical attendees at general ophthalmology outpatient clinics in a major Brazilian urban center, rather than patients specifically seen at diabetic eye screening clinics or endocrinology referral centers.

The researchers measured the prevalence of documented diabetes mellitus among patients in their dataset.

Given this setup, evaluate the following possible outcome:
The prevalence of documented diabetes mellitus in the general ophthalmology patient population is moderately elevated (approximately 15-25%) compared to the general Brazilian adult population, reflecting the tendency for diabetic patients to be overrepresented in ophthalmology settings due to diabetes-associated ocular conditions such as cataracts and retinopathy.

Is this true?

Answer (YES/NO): YES